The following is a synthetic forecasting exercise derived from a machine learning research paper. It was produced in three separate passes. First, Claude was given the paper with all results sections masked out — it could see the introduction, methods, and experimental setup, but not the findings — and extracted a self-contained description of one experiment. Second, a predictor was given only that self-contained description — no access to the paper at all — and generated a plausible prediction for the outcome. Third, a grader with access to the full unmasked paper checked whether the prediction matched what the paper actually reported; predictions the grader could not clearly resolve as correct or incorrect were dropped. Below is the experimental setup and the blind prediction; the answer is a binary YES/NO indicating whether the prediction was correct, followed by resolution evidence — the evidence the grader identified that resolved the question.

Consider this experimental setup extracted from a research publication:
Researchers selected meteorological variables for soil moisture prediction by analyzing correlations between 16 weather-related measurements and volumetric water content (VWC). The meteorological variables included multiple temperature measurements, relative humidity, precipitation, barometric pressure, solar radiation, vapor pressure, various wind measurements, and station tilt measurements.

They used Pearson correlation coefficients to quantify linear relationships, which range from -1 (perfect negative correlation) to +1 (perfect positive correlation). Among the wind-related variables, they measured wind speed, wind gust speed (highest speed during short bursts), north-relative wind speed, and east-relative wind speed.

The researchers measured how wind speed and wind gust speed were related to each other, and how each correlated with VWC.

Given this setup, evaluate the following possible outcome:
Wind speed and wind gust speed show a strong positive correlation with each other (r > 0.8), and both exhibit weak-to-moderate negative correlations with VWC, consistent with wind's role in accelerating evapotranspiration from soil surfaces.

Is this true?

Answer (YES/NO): NO